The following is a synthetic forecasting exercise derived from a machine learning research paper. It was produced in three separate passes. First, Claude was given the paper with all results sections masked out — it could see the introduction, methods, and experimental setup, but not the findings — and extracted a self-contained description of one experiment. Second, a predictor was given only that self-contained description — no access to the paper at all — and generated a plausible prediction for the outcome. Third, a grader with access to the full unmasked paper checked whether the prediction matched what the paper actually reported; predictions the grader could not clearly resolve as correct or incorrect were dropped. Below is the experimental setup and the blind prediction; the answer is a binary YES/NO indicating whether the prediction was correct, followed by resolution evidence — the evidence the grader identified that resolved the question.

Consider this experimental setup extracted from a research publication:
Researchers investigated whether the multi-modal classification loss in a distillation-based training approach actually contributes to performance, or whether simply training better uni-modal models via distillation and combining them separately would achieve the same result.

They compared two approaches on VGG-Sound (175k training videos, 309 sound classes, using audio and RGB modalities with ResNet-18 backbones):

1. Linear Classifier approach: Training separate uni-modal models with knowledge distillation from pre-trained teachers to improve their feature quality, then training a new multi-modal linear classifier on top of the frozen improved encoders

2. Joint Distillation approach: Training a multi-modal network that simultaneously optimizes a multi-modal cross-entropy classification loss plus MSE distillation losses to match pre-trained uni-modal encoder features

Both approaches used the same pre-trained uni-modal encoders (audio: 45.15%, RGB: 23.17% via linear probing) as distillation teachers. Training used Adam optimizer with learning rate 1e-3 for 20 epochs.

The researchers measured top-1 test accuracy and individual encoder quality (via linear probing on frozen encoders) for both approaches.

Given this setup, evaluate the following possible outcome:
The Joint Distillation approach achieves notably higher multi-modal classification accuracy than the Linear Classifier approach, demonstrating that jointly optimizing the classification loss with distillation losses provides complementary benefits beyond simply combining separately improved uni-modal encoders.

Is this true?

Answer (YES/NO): NO